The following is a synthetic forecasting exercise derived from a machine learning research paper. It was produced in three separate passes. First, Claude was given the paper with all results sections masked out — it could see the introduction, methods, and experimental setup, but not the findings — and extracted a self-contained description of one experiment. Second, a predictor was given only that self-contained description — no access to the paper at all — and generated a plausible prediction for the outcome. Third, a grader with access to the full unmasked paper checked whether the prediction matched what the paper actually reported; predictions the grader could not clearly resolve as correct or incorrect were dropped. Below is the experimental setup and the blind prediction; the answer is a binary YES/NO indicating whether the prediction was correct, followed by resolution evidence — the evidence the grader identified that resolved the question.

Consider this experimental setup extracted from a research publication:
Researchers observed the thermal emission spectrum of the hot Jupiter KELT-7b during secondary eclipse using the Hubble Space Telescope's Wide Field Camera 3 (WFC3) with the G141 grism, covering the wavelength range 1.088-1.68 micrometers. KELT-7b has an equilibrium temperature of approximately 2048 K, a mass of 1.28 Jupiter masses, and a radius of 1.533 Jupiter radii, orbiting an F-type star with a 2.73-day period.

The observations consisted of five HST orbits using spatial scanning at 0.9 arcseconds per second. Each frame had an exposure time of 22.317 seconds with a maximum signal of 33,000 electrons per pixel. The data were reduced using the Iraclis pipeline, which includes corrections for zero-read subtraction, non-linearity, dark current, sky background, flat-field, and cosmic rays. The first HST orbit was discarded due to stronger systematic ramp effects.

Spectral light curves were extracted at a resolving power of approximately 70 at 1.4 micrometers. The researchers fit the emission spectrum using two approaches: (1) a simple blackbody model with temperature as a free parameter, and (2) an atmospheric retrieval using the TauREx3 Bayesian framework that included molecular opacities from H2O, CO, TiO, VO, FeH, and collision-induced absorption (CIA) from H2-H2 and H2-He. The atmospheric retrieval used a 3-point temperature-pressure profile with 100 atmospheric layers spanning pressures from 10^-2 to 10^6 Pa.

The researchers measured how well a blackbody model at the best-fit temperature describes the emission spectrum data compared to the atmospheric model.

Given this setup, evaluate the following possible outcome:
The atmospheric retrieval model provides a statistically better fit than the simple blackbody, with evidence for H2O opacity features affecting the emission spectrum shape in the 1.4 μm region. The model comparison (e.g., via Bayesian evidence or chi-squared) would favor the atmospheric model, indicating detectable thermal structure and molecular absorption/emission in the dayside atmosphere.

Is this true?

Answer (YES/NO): NO